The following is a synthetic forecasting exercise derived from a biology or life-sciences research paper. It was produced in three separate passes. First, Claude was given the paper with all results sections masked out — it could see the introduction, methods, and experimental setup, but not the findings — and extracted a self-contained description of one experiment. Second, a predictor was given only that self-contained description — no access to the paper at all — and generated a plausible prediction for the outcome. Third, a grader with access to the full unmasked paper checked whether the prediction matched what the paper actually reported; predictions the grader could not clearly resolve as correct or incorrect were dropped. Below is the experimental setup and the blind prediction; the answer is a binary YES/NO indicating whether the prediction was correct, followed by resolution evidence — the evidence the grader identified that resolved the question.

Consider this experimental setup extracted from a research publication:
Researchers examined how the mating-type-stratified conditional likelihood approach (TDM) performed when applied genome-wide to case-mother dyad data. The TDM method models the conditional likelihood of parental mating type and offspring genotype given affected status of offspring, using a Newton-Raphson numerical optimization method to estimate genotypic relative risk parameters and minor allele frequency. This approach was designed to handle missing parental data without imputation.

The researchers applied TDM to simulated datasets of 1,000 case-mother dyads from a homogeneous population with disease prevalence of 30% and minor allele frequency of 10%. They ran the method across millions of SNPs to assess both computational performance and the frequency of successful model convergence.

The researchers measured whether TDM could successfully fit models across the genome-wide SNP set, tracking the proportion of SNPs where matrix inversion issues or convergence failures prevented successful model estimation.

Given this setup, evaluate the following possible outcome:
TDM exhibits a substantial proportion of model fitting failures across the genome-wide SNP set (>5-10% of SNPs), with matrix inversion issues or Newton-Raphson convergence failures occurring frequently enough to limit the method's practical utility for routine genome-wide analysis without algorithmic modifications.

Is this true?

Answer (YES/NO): YES